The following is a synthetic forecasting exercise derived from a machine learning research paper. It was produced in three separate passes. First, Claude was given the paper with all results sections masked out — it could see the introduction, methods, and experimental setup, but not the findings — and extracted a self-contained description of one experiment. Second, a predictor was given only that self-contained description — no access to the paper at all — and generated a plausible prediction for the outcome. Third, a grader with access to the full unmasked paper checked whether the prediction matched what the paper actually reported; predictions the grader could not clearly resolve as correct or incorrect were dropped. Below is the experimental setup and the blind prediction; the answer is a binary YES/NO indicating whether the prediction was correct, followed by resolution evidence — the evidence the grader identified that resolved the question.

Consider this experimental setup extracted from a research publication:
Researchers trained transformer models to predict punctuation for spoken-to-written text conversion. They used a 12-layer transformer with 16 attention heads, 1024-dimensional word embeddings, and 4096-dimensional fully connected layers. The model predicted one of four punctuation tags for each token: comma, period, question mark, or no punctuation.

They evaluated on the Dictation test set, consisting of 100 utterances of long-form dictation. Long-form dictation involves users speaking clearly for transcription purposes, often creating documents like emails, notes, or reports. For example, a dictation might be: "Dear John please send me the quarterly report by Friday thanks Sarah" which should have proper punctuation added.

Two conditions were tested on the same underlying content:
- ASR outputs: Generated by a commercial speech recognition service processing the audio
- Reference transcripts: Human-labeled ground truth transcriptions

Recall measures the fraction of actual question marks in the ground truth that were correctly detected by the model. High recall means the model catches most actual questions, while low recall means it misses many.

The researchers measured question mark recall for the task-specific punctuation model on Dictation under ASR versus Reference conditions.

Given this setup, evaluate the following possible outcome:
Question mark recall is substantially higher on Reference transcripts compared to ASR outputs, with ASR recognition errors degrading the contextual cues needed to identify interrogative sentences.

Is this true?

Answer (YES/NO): NO